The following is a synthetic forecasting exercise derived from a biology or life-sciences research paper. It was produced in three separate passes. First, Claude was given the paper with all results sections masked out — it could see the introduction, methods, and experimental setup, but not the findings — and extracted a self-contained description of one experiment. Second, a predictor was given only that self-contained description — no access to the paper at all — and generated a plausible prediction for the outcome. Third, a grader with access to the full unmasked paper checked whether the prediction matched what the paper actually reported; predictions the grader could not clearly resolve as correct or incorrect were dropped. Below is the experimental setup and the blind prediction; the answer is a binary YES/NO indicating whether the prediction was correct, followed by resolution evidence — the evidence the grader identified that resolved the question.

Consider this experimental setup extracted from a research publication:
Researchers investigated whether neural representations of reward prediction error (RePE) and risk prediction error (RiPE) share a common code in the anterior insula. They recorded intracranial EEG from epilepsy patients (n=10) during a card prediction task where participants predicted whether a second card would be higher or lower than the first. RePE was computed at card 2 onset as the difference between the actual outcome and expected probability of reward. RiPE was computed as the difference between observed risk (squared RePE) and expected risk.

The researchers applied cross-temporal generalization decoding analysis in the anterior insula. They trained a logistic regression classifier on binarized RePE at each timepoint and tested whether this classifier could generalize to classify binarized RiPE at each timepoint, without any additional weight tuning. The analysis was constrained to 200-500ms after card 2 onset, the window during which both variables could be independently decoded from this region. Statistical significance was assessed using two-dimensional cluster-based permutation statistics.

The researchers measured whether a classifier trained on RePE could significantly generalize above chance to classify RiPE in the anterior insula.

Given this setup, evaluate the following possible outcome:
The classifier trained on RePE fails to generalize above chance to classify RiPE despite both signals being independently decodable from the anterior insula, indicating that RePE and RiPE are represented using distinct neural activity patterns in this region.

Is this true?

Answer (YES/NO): NO